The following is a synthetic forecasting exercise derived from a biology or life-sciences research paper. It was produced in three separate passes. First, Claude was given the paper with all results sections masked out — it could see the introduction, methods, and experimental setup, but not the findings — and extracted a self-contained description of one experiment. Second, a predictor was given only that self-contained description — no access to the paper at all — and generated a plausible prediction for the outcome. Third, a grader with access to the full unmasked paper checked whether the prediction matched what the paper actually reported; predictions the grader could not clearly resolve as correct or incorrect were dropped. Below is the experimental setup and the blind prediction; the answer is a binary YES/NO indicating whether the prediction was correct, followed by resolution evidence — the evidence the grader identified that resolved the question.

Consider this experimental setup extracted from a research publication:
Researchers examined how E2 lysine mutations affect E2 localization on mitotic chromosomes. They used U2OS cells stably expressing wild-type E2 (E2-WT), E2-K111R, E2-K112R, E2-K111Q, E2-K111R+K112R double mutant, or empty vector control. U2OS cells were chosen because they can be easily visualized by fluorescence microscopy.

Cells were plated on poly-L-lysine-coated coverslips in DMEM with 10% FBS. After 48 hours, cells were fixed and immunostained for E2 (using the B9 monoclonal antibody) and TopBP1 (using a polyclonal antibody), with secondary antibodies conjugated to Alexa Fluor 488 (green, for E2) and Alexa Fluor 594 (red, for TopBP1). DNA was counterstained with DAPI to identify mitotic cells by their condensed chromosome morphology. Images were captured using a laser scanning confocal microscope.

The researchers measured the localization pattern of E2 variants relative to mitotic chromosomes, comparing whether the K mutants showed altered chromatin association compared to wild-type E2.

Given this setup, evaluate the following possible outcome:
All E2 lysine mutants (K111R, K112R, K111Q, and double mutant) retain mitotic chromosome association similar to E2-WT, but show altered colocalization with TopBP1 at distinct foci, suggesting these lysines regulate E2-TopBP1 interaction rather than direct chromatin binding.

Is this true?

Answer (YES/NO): NO